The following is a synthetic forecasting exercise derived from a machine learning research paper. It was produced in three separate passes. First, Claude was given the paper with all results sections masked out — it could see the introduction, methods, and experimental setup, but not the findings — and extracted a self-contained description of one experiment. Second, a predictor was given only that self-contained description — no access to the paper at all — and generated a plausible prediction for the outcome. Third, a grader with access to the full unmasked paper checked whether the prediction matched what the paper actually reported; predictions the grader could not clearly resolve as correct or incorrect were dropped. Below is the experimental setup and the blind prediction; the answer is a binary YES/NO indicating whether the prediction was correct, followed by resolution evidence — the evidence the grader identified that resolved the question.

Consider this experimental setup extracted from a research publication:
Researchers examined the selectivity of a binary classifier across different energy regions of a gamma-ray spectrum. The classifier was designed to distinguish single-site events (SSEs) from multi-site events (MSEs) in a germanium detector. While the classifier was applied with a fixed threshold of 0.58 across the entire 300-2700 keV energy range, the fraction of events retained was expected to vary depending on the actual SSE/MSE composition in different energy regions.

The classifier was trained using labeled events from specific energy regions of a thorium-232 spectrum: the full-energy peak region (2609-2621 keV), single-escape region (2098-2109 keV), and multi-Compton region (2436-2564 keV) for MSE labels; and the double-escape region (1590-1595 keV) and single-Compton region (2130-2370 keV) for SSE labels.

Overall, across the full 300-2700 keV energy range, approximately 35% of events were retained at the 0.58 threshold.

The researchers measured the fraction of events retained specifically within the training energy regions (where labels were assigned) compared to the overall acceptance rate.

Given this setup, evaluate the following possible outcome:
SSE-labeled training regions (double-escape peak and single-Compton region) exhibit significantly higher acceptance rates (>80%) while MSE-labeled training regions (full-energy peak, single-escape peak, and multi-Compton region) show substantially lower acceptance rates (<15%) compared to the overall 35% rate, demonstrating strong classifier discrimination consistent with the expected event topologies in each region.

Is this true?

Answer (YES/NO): NO